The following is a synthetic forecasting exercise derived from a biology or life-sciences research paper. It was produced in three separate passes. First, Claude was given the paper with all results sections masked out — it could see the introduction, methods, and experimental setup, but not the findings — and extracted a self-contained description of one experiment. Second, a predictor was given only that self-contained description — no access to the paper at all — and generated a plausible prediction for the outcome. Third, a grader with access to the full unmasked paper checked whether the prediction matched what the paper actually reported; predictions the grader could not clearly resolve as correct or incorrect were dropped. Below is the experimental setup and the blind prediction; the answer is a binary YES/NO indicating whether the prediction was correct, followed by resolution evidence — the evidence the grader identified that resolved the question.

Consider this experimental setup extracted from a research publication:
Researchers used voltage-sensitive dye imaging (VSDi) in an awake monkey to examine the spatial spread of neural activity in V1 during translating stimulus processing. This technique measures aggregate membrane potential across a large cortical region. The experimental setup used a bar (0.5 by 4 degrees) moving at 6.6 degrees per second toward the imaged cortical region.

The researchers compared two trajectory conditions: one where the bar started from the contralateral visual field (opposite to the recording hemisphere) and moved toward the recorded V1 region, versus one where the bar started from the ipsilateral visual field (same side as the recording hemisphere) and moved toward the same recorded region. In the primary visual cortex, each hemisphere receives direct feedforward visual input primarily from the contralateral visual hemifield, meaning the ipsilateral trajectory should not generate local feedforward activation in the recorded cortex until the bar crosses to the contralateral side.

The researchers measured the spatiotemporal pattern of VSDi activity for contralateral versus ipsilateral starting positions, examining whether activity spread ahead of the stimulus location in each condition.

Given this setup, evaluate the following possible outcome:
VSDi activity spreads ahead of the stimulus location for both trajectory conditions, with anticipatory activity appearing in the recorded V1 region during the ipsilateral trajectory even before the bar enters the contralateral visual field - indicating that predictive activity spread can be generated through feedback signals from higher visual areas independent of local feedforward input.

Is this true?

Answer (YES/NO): NO